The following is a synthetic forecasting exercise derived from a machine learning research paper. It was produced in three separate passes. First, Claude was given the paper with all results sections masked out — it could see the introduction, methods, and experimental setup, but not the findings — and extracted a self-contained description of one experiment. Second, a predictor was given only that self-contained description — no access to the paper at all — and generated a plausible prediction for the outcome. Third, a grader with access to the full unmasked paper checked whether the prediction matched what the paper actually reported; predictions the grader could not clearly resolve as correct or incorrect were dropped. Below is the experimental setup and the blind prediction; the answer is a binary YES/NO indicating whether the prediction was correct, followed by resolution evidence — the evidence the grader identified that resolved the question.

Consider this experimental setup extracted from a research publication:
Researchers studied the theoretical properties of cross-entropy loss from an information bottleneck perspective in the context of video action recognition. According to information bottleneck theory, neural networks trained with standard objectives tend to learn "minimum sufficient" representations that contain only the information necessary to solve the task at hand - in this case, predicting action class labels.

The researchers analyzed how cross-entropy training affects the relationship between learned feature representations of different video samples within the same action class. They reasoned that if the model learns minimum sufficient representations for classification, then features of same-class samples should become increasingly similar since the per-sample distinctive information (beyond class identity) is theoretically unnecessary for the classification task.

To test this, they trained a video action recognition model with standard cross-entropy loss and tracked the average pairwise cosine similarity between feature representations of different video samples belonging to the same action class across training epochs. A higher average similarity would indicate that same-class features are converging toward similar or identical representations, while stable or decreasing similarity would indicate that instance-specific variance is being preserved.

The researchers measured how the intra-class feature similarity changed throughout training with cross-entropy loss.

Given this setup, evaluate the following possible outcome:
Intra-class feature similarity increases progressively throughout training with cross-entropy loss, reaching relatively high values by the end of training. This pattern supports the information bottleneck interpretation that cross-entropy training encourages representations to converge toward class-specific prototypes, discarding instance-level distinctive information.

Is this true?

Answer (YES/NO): YES